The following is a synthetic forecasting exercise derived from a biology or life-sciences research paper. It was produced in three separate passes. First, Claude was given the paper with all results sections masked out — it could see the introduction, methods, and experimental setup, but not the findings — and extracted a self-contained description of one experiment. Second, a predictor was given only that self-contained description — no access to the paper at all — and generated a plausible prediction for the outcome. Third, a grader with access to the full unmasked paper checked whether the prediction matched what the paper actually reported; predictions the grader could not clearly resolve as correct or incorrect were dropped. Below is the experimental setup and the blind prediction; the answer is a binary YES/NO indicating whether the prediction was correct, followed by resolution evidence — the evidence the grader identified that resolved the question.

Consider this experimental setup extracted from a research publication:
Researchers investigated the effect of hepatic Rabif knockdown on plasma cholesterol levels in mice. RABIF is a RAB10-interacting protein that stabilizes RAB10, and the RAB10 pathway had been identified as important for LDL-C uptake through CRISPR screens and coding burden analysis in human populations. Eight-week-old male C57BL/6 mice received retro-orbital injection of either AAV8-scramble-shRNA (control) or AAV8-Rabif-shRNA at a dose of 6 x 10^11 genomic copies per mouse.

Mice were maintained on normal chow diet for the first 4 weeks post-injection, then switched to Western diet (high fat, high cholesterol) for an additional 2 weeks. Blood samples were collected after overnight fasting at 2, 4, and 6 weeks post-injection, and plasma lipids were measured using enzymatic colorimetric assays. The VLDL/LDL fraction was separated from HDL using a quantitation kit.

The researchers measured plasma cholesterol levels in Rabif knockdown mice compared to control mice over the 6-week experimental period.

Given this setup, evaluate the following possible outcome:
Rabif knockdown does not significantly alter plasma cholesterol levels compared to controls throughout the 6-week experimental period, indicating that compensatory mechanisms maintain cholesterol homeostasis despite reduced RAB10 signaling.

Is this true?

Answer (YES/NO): NO